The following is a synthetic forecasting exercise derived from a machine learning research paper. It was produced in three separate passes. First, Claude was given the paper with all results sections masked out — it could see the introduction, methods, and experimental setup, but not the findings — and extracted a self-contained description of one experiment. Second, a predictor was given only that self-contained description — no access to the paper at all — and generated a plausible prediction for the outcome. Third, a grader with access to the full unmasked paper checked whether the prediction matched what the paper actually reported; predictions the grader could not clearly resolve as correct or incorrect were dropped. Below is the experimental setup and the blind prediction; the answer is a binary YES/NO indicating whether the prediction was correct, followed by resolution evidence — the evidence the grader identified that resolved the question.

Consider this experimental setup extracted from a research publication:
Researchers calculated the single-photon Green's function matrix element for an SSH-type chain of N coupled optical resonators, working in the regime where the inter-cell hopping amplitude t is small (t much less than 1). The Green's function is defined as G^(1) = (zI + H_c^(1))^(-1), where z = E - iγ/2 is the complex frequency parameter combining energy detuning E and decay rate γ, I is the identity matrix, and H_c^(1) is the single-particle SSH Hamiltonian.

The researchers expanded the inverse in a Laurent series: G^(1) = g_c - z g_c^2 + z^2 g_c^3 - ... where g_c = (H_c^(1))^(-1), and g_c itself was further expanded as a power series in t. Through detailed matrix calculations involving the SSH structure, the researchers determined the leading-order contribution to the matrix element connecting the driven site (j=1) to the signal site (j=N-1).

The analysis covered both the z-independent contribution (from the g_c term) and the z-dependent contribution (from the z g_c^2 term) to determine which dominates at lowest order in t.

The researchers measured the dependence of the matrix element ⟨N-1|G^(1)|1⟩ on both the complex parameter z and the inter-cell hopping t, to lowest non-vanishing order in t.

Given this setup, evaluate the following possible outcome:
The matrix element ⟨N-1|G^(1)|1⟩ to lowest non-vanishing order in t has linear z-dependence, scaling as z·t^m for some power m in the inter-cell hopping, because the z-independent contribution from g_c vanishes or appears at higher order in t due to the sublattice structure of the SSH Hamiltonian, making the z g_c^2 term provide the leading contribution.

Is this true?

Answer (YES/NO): YES